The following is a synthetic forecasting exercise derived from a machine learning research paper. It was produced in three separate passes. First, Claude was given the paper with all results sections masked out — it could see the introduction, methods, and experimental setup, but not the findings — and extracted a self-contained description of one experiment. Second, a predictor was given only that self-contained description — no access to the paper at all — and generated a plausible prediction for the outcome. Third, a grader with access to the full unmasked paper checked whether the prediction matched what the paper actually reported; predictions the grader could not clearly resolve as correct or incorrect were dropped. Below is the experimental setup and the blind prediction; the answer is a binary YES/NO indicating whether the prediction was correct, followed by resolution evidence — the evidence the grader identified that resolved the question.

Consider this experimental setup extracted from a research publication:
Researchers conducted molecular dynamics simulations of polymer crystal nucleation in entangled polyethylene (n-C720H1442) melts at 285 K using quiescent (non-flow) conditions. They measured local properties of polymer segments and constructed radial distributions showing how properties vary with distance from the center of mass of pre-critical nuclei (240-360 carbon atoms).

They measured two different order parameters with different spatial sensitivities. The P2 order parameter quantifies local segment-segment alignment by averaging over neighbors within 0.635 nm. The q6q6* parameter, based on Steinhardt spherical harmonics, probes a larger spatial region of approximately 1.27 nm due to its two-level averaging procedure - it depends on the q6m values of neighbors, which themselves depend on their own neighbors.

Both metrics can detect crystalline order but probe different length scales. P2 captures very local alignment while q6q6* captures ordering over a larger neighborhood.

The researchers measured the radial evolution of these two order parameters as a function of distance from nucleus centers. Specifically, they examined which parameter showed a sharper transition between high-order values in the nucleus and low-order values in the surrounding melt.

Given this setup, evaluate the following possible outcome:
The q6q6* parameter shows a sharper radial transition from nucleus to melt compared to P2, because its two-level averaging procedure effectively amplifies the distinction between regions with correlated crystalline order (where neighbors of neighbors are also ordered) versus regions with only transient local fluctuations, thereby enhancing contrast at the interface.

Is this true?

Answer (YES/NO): NO